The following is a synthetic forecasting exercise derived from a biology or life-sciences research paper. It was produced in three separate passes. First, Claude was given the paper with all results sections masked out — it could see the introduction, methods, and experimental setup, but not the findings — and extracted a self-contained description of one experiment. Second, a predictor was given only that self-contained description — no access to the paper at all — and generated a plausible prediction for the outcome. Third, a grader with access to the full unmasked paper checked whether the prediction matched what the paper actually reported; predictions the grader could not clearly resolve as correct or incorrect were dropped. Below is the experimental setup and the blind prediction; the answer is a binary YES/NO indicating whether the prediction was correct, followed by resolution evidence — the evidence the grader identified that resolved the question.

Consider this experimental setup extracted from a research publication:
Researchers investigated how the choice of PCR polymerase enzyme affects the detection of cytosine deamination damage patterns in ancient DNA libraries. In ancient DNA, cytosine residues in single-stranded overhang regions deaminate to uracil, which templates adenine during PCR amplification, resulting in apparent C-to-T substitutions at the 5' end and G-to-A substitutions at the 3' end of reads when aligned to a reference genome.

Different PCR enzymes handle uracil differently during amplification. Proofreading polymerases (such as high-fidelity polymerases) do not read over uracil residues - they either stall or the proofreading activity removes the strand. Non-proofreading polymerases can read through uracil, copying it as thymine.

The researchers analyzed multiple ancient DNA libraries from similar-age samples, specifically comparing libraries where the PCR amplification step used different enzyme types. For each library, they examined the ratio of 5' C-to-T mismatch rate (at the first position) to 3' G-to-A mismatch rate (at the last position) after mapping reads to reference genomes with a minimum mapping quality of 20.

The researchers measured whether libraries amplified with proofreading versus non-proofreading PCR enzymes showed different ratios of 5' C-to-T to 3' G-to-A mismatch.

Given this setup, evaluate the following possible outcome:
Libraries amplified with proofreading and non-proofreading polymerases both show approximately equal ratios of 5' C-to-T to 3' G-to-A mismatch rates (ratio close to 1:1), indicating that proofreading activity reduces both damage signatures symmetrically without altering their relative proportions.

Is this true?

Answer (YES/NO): NO